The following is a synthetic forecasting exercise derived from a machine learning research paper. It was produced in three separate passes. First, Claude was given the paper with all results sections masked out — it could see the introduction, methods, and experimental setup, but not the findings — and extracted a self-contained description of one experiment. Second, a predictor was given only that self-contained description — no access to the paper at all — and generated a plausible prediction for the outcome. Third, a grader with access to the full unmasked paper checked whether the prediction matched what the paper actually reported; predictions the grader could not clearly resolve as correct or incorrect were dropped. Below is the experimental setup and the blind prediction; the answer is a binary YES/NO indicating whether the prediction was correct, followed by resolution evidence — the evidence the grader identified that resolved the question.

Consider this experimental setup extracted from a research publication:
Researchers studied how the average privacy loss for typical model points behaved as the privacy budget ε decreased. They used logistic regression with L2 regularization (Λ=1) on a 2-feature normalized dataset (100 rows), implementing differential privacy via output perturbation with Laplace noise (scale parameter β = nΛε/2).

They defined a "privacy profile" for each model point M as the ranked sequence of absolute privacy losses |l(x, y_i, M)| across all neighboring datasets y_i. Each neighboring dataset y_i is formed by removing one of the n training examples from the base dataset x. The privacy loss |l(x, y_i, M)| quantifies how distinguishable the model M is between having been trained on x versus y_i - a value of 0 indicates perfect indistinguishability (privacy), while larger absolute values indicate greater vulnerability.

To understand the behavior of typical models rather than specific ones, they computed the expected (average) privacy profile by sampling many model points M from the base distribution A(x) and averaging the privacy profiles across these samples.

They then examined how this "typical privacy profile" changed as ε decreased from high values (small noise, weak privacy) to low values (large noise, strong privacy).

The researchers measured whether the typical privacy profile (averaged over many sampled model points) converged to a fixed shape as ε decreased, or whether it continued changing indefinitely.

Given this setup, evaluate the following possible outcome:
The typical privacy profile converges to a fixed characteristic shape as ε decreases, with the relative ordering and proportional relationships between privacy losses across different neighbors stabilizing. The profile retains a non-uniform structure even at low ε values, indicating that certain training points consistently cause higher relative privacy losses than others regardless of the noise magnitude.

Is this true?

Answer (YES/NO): YES